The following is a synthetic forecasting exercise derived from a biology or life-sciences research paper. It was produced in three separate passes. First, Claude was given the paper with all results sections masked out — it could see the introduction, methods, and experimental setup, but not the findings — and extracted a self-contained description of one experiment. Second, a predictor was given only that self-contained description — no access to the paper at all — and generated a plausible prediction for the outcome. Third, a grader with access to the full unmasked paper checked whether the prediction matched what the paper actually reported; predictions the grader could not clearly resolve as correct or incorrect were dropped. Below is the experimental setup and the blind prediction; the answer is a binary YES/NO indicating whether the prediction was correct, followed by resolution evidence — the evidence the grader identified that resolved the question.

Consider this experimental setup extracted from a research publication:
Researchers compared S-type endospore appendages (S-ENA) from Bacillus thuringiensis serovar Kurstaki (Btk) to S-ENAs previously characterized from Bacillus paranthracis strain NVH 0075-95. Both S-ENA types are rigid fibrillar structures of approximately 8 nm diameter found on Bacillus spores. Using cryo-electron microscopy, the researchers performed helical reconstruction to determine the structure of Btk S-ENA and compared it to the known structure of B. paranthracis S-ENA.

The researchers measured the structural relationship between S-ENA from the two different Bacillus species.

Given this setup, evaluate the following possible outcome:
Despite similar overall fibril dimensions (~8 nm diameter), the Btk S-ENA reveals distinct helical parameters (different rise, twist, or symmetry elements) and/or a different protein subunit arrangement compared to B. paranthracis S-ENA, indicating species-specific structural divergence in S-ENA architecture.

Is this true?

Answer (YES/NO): NO